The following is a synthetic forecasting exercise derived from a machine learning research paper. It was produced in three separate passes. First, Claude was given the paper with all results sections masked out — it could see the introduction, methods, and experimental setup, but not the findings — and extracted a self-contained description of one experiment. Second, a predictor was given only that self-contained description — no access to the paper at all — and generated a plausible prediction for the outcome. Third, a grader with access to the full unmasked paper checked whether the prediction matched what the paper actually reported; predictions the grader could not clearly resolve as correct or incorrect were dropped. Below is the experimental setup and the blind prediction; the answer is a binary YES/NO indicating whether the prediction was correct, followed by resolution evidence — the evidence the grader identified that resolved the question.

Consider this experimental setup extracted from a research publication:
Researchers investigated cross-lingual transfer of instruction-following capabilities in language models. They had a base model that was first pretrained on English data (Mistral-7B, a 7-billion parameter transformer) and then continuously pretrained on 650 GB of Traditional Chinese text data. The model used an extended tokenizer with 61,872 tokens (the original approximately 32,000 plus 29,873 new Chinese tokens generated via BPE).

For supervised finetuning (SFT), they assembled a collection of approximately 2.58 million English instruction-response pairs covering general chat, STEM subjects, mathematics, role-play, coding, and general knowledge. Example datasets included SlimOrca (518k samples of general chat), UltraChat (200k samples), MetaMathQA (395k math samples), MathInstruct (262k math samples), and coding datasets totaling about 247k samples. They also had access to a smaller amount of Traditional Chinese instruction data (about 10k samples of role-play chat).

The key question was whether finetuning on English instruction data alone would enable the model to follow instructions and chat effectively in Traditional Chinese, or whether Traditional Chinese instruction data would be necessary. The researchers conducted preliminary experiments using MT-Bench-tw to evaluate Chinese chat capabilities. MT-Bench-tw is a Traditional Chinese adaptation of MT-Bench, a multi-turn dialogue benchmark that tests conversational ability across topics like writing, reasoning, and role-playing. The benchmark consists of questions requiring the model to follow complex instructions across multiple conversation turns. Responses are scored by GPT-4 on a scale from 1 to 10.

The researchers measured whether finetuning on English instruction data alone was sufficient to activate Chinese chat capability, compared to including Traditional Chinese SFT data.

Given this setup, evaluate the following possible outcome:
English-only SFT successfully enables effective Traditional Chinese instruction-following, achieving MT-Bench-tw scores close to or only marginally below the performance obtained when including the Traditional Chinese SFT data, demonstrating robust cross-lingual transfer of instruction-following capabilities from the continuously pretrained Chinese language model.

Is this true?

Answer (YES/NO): YES